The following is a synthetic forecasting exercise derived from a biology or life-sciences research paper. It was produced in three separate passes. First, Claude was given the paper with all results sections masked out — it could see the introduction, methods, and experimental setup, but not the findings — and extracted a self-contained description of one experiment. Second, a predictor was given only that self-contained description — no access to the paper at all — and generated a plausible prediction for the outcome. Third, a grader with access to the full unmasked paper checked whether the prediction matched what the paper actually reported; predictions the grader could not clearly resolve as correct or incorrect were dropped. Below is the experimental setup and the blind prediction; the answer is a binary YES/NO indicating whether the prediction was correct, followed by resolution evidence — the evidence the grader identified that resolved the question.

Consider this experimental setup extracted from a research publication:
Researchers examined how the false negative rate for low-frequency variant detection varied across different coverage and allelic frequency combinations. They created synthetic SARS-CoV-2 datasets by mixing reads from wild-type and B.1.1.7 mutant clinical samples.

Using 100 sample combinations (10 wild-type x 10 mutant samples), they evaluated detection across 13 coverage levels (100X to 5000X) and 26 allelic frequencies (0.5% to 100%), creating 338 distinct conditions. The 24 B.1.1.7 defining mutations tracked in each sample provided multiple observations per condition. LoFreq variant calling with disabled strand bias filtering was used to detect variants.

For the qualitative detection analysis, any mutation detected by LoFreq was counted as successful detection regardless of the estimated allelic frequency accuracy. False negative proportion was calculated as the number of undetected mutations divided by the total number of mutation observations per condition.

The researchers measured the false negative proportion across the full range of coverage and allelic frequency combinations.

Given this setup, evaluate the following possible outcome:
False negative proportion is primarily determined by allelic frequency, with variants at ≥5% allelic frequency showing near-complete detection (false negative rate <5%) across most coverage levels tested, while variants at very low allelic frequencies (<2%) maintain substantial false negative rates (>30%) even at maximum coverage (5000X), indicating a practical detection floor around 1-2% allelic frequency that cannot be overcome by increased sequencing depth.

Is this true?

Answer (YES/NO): NO